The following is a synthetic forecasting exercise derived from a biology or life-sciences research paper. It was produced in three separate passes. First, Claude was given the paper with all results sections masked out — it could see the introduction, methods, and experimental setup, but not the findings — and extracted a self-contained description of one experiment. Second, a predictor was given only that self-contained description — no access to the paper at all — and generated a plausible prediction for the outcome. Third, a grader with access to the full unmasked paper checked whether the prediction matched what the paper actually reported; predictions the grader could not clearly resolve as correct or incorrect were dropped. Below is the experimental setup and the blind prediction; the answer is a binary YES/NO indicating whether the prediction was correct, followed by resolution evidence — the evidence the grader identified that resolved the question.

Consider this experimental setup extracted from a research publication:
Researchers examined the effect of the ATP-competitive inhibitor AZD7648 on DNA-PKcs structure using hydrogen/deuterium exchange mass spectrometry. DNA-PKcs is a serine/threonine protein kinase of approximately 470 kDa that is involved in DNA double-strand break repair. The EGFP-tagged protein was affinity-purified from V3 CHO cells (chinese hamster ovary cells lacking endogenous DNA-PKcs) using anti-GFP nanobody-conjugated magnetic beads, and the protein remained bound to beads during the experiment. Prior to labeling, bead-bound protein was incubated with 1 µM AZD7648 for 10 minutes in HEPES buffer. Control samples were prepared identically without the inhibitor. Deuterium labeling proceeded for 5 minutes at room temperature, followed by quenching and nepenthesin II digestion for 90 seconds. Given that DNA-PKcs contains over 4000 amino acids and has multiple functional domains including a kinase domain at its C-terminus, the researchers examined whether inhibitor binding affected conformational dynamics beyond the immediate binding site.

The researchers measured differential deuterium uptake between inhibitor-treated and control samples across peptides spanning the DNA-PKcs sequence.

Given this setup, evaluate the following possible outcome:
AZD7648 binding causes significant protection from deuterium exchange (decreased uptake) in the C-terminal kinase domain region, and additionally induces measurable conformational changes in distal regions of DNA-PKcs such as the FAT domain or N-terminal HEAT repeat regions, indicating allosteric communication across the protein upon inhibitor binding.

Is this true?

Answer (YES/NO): YES